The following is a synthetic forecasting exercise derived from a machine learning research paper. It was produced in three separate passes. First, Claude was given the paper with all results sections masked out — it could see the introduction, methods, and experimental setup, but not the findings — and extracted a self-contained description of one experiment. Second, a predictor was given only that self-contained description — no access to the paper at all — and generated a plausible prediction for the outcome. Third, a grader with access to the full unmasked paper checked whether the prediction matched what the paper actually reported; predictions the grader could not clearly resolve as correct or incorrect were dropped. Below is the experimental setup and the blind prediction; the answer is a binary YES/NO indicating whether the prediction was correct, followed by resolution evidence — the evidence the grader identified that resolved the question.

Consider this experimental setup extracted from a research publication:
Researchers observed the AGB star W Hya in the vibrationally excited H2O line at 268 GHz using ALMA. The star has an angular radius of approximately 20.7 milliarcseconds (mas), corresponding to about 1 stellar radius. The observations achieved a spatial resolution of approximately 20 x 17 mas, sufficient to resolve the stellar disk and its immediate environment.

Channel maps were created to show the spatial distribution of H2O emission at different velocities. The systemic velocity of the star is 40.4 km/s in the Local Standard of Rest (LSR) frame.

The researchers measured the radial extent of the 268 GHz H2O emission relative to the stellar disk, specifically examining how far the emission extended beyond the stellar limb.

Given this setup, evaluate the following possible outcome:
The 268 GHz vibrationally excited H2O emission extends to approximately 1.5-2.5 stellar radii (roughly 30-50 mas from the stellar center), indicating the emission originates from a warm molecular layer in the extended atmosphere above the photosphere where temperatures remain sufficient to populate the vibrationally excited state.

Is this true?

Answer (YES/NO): NO